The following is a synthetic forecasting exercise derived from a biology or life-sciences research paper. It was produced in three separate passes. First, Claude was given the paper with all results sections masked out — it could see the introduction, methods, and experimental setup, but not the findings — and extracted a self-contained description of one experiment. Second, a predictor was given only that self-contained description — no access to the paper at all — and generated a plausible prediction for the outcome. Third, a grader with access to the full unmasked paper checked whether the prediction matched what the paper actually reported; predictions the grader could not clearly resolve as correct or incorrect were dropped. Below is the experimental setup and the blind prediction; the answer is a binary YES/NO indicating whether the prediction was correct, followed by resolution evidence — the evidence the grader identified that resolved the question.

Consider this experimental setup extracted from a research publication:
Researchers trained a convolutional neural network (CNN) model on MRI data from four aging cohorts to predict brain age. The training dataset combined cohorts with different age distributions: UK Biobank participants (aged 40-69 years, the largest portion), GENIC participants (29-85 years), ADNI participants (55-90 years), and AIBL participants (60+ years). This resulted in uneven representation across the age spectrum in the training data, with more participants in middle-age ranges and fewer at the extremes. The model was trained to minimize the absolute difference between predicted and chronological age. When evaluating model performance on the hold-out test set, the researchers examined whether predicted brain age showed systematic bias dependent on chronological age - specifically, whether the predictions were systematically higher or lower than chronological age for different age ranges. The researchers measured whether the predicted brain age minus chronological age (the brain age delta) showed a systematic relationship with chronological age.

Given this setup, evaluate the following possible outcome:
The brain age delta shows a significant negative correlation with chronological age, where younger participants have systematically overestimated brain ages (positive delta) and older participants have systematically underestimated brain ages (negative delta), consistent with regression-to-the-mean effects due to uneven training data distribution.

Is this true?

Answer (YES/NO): YES